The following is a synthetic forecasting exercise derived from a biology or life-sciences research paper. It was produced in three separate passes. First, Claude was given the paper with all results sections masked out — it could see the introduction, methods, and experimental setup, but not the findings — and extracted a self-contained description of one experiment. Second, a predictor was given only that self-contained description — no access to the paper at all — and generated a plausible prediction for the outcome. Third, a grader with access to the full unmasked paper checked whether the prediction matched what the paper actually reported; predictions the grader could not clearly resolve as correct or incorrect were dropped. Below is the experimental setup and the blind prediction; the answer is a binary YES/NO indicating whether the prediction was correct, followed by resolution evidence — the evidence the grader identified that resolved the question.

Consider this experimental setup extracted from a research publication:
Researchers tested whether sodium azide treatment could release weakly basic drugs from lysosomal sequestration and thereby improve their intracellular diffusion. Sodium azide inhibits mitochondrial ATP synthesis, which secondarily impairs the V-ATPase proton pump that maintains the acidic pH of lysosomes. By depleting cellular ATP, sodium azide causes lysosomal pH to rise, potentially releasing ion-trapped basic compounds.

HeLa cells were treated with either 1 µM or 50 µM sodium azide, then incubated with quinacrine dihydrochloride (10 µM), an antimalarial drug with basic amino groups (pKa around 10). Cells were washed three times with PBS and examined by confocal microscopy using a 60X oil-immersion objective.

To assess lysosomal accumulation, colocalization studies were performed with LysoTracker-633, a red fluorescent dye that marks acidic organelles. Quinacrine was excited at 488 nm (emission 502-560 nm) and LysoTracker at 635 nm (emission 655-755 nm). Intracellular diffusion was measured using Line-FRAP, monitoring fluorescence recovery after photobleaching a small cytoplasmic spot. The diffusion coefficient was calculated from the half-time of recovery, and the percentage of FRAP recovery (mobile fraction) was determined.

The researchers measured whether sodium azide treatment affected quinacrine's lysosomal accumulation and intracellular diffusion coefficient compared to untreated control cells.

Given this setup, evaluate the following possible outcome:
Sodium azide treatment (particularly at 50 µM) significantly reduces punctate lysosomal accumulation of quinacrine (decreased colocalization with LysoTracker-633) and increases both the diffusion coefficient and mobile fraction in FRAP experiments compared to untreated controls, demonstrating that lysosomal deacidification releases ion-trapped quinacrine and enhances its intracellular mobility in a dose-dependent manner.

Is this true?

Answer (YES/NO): NO